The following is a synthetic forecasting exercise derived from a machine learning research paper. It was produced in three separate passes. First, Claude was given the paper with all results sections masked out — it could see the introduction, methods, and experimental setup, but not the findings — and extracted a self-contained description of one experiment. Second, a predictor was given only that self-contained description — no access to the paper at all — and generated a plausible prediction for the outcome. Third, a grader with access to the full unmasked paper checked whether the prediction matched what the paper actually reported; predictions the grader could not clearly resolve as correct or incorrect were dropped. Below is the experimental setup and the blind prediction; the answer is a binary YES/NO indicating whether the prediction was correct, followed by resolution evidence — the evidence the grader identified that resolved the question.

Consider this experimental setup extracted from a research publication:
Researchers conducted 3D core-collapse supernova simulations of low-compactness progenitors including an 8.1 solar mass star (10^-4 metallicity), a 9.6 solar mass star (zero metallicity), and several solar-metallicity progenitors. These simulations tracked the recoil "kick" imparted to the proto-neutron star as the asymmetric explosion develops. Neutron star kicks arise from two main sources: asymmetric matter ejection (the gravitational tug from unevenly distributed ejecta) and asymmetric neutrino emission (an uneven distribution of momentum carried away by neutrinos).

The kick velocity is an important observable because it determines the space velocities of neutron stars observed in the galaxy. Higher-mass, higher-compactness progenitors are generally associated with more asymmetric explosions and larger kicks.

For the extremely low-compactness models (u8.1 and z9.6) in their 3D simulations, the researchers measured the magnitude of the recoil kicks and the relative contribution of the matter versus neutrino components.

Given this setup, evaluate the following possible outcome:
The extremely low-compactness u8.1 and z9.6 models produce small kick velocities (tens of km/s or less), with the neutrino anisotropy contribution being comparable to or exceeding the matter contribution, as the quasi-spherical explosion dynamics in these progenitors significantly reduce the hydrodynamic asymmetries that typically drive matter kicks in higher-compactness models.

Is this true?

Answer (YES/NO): YES